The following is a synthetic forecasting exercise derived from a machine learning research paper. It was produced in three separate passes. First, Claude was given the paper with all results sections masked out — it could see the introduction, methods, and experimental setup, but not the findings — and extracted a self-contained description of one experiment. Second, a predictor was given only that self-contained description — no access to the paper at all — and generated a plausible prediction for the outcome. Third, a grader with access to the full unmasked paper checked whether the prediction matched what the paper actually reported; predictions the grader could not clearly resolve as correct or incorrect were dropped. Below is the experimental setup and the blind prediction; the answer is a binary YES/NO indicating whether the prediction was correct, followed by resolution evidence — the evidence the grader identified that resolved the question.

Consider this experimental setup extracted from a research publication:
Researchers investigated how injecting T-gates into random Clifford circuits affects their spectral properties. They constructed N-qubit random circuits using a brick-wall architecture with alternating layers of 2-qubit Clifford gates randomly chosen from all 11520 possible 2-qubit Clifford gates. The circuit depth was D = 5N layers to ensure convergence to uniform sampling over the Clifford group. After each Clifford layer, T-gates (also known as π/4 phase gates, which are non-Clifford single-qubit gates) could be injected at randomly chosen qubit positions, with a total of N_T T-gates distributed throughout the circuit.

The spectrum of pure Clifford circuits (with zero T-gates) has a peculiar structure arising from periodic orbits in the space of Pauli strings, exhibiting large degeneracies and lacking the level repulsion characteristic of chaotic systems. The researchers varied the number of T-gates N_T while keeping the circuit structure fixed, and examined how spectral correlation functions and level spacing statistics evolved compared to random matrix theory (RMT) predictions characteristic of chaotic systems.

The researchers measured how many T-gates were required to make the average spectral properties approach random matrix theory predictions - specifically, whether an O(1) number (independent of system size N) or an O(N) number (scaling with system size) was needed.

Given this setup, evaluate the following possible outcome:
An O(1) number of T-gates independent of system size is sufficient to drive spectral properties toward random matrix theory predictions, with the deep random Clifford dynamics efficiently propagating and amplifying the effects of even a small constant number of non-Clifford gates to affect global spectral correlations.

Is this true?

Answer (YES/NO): YES